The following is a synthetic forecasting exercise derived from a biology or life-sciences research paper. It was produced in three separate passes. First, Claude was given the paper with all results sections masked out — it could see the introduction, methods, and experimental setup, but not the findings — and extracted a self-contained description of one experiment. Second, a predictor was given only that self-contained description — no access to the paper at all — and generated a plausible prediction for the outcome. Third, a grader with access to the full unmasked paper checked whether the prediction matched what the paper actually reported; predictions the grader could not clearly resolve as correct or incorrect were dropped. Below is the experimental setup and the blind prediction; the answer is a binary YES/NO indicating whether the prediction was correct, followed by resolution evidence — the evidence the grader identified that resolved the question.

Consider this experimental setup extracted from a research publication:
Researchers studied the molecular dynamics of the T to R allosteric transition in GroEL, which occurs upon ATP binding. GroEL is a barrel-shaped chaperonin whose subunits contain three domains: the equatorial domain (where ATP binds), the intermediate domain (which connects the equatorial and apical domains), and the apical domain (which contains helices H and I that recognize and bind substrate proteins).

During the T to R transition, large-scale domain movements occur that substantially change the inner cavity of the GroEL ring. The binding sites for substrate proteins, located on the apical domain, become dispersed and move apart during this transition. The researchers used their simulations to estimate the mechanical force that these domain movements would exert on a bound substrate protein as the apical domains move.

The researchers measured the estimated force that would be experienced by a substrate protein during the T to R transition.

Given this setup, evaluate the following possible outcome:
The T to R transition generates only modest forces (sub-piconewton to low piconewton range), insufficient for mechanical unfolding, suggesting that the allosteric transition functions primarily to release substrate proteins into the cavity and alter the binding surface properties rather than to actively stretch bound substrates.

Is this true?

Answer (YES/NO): NO